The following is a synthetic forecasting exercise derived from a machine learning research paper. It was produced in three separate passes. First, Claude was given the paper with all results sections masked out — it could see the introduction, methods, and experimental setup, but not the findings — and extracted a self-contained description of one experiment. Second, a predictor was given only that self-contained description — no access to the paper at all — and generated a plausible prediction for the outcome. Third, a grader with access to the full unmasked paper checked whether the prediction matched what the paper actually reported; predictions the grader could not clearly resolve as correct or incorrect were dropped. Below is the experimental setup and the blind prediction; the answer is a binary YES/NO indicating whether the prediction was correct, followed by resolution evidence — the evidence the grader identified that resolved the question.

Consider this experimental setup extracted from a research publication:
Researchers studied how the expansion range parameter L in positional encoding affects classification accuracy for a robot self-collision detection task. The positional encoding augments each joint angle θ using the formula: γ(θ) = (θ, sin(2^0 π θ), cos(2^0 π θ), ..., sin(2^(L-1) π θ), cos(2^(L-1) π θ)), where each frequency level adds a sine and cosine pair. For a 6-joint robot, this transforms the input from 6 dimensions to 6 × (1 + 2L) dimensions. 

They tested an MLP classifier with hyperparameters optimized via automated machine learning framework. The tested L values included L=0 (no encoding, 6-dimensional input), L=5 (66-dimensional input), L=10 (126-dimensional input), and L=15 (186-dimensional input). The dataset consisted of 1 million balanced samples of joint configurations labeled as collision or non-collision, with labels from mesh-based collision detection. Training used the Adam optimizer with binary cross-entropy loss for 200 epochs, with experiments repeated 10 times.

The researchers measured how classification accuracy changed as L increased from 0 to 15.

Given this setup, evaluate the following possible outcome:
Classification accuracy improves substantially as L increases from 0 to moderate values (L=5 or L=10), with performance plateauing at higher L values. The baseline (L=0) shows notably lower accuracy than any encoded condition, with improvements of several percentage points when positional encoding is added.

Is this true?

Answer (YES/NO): NO